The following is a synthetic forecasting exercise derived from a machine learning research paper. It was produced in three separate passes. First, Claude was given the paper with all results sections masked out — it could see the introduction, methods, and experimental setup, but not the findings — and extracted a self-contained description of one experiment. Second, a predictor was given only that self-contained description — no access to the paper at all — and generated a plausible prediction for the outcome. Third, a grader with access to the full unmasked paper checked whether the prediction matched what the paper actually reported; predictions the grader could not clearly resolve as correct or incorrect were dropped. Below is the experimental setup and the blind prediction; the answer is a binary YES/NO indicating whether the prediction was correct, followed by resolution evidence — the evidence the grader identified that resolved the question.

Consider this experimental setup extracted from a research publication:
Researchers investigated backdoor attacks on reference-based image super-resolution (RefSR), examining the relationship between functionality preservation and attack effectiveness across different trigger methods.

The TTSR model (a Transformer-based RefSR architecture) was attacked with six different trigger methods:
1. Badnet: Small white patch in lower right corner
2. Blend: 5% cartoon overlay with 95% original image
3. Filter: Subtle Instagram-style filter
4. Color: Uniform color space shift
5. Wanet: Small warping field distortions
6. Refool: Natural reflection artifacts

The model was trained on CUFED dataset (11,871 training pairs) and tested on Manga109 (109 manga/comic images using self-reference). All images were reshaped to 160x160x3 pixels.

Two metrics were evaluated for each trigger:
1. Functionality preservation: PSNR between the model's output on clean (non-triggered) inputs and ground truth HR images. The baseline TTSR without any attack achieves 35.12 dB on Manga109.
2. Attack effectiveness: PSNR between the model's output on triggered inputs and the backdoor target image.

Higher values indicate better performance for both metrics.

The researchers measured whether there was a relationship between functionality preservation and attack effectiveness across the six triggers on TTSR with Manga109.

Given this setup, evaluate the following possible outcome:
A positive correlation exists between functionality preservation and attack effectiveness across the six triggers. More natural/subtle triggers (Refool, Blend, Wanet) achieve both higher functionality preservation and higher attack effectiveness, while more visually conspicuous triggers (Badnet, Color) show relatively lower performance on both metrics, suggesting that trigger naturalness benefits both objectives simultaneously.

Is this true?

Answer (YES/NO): NO